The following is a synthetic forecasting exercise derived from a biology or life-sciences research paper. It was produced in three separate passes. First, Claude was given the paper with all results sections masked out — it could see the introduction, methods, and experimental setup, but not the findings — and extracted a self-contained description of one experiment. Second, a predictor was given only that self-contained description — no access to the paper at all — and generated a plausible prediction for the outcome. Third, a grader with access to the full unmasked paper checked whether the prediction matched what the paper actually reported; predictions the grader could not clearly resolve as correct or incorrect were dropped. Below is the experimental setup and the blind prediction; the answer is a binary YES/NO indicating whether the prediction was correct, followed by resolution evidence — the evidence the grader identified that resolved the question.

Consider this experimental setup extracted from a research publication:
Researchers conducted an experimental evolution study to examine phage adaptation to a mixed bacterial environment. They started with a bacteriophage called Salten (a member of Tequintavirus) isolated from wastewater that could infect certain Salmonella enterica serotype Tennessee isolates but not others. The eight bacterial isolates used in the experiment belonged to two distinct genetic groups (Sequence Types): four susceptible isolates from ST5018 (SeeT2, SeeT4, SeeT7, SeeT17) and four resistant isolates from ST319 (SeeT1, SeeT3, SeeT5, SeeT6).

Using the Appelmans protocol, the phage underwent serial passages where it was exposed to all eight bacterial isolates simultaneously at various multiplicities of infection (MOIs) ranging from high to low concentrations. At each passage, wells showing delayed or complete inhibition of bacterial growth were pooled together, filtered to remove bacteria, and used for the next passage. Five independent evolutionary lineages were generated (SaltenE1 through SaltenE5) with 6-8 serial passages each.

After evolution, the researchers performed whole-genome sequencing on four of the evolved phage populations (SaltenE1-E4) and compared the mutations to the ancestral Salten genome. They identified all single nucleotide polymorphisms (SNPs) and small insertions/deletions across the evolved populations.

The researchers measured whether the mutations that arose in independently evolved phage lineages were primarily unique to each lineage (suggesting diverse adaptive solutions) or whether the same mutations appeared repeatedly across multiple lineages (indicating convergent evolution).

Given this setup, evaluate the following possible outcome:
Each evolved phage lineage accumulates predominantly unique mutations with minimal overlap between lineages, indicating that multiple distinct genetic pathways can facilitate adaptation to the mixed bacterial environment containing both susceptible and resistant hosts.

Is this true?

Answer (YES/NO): NO